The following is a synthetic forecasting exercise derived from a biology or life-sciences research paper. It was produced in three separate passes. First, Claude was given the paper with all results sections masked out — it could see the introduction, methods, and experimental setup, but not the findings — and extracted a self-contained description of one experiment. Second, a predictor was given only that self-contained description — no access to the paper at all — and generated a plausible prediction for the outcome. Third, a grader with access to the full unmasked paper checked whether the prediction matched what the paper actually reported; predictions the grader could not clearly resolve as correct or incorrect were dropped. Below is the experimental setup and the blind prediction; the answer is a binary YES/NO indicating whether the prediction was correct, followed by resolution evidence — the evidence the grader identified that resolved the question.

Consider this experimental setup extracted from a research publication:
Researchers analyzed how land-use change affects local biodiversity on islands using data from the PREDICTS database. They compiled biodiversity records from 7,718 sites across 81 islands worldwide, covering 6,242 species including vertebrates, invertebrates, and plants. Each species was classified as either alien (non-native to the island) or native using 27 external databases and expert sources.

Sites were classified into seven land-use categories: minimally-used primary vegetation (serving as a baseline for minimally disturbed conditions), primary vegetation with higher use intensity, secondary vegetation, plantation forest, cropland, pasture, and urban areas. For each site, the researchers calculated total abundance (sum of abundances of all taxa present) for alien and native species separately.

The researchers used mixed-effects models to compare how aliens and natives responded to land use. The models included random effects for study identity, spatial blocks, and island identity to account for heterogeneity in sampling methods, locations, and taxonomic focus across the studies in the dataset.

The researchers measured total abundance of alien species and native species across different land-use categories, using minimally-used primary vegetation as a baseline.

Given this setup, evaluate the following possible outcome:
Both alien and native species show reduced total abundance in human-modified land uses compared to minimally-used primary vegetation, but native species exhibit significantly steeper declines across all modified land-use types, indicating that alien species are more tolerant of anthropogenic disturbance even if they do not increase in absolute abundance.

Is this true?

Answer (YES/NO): NO